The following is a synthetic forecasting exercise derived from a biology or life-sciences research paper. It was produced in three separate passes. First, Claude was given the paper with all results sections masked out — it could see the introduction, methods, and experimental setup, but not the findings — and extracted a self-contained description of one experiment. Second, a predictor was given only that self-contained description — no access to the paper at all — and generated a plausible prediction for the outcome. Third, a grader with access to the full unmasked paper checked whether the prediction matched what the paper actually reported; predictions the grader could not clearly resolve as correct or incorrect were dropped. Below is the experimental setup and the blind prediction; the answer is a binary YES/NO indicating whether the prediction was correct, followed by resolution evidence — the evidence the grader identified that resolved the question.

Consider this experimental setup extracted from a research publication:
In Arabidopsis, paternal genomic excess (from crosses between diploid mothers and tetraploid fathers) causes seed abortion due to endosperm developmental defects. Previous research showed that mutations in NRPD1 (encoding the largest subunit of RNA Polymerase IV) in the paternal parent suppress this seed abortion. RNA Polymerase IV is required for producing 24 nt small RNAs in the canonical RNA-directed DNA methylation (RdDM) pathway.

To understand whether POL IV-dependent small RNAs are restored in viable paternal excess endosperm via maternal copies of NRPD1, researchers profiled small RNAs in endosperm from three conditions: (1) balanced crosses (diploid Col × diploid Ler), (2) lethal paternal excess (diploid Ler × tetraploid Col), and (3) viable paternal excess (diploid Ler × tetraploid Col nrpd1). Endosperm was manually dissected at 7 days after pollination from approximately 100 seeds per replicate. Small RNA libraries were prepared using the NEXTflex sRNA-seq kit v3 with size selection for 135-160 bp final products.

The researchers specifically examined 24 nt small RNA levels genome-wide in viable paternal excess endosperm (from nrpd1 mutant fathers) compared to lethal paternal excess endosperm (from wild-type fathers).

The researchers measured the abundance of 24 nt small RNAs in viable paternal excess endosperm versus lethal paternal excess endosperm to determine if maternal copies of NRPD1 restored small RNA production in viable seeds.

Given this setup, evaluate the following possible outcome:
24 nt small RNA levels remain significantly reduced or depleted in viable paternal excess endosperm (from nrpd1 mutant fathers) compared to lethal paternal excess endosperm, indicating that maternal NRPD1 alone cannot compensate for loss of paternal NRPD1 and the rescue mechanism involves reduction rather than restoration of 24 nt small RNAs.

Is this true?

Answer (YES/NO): NO